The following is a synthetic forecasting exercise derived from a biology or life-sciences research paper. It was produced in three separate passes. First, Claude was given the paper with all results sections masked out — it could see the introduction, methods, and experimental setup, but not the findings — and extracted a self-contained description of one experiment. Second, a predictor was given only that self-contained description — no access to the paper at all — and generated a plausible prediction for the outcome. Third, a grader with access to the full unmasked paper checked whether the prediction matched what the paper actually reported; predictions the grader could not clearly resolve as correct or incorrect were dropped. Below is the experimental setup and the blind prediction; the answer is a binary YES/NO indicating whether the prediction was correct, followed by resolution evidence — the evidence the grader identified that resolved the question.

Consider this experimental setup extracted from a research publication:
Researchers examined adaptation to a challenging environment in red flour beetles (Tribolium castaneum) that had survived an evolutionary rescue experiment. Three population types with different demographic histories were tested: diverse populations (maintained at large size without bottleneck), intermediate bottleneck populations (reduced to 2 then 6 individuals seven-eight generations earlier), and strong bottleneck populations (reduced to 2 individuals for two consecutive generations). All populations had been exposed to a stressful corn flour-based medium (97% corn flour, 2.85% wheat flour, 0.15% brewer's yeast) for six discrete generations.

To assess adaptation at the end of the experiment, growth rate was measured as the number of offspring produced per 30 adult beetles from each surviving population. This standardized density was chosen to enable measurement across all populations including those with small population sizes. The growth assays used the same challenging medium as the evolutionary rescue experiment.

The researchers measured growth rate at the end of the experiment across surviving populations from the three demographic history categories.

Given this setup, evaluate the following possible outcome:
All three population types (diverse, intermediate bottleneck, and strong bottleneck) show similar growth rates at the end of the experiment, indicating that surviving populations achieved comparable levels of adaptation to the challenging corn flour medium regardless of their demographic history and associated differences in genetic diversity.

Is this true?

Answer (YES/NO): NO